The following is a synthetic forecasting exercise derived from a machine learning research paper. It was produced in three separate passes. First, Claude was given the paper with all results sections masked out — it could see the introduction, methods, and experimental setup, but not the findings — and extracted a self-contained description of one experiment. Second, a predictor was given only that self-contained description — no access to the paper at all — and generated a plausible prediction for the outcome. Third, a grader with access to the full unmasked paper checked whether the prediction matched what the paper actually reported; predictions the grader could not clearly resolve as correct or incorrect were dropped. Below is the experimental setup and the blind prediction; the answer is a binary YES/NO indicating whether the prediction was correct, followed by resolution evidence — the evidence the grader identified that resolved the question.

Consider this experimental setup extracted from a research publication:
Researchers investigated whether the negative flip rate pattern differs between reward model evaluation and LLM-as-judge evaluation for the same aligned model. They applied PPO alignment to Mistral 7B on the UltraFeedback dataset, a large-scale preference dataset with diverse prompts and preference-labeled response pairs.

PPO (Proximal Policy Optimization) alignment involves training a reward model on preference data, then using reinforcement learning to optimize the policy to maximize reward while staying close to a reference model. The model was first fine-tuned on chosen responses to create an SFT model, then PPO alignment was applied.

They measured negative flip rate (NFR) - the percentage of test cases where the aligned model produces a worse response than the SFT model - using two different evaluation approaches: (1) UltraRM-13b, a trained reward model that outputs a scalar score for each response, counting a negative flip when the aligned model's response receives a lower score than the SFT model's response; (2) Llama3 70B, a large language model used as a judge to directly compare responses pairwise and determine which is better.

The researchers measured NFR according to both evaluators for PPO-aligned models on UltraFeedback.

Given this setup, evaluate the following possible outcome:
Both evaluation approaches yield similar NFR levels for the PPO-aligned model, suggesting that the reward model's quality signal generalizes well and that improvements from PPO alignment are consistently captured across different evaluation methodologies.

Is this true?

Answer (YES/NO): NO